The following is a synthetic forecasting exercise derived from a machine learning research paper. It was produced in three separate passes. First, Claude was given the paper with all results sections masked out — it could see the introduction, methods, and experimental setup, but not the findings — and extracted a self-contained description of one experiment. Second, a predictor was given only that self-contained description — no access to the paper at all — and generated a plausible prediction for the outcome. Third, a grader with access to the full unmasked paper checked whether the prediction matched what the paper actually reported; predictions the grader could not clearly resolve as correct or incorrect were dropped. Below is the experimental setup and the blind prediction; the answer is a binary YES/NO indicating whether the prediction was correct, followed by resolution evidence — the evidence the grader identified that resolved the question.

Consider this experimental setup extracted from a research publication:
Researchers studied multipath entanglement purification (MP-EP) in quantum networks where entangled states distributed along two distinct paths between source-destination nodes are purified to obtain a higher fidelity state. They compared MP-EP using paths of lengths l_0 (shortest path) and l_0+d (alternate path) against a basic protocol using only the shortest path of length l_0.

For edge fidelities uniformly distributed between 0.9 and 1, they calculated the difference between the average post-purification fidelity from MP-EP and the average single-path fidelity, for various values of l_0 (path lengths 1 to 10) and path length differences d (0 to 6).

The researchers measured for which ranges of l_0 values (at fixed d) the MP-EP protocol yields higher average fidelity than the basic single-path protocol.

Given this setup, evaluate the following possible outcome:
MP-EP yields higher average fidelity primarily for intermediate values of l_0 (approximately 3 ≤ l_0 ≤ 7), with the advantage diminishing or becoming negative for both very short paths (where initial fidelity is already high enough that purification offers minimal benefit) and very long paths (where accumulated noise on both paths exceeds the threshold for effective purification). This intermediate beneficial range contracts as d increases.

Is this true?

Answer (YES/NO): NO